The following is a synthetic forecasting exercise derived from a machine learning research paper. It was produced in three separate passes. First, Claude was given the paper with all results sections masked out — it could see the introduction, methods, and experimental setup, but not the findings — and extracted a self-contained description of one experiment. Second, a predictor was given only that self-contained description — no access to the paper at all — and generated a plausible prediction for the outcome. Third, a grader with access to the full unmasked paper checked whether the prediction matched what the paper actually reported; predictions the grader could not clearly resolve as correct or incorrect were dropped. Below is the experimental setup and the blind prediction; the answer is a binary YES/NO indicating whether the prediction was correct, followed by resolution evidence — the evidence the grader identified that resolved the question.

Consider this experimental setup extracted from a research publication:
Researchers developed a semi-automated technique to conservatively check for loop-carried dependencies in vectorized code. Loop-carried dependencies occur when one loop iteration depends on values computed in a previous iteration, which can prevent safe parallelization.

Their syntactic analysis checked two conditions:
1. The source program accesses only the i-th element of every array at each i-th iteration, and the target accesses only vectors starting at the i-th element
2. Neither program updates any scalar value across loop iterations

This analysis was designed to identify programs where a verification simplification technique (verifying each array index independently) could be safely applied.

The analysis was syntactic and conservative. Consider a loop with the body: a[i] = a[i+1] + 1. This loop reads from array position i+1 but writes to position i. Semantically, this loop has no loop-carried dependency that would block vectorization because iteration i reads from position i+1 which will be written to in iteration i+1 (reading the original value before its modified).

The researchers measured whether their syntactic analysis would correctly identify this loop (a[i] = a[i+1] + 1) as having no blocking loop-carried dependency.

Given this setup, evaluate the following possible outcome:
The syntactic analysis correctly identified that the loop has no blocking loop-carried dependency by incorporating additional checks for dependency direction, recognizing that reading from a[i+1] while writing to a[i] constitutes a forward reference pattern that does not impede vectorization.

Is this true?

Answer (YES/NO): NO